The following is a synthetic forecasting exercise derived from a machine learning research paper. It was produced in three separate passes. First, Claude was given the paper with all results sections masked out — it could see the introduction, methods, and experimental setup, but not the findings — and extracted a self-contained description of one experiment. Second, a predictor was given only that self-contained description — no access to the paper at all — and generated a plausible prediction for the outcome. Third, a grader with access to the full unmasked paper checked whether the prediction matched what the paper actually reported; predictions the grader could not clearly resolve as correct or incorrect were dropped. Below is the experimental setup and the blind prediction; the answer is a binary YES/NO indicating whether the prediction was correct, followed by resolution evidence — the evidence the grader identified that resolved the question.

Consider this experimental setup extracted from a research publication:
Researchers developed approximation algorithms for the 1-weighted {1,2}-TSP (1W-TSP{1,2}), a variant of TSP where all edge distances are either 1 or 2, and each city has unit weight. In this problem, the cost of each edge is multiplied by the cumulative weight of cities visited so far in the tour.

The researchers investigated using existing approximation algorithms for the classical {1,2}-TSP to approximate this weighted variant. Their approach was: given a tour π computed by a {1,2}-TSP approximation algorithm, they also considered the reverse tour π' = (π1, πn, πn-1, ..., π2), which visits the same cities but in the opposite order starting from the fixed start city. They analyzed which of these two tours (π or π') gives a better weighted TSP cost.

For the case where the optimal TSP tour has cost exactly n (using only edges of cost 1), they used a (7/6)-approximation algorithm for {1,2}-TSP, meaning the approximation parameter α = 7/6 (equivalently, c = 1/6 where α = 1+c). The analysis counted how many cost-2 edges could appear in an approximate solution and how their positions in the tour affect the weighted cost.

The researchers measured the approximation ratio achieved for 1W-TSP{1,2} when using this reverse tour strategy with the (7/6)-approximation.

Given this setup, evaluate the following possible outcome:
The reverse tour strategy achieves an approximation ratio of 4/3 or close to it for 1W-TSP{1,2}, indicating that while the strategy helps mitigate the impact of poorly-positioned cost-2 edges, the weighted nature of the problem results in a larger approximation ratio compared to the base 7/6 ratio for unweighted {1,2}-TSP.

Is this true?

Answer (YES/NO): NO